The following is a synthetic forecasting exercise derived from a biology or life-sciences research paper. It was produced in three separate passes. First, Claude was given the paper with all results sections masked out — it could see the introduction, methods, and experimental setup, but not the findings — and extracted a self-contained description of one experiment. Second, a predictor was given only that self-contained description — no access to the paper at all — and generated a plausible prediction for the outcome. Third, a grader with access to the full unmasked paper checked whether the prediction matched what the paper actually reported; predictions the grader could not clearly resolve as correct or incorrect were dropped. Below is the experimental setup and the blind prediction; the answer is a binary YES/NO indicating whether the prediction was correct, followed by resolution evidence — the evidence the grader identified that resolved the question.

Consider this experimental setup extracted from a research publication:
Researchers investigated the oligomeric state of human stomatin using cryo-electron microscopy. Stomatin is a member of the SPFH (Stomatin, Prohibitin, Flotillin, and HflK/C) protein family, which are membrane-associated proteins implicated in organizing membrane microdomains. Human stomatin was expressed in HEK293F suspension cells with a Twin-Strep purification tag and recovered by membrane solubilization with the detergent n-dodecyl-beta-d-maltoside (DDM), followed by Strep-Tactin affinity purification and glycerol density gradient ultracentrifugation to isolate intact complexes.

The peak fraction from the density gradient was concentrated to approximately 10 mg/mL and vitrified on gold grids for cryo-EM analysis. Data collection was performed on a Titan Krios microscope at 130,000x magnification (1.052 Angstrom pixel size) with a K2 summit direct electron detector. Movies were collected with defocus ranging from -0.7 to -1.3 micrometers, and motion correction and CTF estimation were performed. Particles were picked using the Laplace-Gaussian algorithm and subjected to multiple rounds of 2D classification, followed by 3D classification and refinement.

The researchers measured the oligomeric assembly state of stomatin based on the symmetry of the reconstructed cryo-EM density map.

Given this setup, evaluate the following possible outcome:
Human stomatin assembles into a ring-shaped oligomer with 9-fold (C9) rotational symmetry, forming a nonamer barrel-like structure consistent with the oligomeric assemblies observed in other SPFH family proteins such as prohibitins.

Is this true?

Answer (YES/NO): NO